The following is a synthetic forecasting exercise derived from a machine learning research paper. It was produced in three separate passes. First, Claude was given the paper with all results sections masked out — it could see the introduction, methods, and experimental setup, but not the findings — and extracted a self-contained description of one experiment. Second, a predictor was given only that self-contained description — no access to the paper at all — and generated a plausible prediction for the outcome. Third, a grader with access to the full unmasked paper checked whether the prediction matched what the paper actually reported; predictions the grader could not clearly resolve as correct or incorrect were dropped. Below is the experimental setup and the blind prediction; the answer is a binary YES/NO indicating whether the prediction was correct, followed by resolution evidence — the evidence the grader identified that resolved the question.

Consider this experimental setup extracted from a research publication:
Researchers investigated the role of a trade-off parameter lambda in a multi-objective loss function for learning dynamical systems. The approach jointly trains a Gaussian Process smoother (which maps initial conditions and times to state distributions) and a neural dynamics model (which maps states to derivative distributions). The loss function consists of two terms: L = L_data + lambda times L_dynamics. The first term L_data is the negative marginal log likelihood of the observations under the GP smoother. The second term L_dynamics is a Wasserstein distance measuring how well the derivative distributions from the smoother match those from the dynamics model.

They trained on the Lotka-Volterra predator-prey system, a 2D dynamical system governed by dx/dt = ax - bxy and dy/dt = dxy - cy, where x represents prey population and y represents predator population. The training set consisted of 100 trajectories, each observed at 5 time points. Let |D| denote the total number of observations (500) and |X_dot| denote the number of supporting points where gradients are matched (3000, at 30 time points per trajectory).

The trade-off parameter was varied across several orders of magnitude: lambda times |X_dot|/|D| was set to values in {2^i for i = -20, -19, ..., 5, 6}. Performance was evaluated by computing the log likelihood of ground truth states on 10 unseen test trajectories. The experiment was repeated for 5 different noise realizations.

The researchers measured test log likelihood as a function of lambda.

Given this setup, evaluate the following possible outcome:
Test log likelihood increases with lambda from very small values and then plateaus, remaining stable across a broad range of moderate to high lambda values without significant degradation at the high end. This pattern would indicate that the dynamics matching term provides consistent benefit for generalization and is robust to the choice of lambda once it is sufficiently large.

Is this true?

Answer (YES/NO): NO